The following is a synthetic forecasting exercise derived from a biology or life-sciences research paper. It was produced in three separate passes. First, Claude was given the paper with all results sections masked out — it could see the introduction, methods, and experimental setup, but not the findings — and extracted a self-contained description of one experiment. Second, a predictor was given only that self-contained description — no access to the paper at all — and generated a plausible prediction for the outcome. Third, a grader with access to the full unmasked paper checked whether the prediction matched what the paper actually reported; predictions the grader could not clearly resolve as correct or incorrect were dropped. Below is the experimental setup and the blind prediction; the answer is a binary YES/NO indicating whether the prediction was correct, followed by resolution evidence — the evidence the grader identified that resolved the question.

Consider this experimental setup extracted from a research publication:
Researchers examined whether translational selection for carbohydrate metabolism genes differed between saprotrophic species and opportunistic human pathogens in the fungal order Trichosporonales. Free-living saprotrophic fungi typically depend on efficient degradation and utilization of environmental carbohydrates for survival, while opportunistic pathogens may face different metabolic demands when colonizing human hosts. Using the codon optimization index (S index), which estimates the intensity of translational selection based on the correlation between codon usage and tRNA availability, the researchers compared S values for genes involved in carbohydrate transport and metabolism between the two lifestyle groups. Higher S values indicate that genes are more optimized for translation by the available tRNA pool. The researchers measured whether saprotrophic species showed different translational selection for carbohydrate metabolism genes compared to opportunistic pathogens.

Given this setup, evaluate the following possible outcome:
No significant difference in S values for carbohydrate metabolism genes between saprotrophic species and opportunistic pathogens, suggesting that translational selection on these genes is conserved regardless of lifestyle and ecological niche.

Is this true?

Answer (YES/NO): NO